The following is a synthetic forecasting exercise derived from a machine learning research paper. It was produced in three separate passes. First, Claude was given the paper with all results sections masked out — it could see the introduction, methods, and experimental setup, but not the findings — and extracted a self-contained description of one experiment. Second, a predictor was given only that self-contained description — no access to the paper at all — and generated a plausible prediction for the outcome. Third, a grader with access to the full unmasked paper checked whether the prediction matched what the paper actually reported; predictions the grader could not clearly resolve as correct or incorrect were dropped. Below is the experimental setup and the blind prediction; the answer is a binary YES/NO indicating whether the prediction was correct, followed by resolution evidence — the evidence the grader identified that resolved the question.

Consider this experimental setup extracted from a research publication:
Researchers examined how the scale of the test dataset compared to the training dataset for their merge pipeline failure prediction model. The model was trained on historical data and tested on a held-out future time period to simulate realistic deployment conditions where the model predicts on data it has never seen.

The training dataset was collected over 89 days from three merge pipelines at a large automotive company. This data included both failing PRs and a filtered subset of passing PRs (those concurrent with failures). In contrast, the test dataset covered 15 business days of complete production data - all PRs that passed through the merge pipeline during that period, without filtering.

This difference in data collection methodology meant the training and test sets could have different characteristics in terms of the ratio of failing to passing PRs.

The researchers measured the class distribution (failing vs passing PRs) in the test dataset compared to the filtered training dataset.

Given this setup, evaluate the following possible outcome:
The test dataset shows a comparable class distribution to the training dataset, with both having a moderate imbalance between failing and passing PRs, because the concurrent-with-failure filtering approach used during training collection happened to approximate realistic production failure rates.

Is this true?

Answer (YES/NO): NO